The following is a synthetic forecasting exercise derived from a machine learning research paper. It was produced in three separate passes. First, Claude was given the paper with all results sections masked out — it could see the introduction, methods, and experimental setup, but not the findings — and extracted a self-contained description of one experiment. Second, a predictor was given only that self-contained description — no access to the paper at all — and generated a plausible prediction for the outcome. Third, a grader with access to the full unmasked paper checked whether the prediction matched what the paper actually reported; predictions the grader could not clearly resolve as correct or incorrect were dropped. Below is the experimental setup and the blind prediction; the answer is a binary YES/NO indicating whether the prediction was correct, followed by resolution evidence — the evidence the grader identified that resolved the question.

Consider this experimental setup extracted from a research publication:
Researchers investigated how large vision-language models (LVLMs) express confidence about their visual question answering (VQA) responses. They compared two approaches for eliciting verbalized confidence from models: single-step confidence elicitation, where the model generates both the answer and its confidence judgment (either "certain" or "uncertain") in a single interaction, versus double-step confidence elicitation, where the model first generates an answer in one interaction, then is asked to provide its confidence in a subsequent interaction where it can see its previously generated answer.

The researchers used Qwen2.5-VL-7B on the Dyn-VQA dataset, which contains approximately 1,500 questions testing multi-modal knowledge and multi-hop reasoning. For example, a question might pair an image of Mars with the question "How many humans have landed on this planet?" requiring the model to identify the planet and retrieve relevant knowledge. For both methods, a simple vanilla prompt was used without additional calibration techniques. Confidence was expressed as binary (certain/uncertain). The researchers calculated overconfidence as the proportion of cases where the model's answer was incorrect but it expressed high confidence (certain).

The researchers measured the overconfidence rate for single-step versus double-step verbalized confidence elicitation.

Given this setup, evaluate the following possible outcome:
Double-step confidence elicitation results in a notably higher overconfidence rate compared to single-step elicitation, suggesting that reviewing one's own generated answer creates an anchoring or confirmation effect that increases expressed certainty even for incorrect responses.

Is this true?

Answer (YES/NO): YES